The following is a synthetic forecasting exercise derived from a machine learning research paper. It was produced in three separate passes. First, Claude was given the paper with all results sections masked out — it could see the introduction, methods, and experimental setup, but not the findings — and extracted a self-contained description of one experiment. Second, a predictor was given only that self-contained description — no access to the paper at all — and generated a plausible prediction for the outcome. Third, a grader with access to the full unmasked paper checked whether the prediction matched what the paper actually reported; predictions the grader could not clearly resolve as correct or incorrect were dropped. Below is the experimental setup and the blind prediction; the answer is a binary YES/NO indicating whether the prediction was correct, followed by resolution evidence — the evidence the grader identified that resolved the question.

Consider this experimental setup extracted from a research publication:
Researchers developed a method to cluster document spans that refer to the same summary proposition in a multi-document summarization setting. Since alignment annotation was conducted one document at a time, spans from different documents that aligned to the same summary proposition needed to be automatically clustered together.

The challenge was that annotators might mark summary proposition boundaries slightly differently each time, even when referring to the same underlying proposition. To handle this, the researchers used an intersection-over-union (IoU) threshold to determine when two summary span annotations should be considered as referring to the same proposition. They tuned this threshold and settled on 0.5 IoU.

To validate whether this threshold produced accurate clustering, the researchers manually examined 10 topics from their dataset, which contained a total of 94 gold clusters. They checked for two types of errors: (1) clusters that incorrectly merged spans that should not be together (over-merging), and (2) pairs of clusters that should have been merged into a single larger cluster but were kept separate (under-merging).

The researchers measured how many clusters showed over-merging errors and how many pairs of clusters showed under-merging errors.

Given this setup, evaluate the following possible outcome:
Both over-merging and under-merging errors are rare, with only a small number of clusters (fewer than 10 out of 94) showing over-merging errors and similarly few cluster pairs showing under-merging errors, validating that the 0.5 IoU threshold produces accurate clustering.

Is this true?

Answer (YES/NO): YES